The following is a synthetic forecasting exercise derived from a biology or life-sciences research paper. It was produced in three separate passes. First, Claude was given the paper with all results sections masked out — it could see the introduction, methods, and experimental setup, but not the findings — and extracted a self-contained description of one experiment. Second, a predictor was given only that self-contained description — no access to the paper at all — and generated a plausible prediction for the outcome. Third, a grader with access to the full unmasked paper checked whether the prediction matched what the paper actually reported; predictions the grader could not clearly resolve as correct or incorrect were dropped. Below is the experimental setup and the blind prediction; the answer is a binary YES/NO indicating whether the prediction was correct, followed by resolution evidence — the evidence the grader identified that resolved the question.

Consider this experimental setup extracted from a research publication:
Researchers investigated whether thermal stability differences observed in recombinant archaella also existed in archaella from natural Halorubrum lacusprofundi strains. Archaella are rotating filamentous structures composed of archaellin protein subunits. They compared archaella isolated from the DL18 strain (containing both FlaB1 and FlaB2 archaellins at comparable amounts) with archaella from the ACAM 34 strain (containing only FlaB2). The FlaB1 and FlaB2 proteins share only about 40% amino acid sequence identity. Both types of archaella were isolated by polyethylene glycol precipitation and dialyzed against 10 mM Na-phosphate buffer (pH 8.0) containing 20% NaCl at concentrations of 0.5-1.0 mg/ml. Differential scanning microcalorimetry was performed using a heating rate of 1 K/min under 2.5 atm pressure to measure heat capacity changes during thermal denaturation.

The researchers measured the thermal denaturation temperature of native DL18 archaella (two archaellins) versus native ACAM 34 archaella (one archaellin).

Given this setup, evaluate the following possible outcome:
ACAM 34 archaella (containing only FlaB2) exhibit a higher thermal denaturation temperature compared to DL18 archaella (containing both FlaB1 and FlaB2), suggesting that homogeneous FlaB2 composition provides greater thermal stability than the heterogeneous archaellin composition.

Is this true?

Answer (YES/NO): NO